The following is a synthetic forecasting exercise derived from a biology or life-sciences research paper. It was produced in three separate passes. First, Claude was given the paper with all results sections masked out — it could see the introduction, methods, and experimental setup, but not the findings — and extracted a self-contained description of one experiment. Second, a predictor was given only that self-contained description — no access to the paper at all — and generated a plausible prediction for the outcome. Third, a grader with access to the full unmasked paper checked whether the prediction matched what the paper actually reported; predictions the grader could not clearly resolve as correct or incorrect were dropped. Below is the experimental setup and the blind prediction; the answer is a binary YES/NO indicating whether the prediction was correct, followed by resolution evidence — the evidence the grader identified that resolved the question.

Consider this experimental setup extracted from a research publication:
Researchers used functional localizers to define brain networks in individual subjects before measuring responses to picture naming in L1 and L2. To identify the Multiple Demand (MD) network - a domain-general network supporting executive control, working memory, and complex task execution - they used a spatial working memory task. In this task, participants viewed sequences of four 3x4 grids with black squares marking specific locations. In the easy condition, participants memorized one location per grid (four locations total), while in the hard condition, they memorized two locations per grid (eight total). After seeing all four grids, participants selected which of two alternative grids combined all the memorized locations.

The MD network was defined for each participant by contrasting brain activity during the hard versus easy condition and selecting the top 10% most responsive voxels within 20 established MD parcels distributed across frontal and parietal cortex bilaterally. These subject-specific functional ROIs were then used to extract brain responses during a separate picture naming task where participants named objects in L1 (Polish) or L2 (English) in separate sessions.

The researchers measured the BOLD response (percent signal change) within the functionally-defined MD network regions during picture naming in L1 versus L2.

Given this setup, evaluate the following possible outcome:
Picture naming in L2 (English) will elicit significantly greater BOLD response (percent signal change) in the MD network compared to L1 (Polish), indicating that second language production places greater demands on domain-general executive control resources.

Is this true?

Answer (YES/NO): YES